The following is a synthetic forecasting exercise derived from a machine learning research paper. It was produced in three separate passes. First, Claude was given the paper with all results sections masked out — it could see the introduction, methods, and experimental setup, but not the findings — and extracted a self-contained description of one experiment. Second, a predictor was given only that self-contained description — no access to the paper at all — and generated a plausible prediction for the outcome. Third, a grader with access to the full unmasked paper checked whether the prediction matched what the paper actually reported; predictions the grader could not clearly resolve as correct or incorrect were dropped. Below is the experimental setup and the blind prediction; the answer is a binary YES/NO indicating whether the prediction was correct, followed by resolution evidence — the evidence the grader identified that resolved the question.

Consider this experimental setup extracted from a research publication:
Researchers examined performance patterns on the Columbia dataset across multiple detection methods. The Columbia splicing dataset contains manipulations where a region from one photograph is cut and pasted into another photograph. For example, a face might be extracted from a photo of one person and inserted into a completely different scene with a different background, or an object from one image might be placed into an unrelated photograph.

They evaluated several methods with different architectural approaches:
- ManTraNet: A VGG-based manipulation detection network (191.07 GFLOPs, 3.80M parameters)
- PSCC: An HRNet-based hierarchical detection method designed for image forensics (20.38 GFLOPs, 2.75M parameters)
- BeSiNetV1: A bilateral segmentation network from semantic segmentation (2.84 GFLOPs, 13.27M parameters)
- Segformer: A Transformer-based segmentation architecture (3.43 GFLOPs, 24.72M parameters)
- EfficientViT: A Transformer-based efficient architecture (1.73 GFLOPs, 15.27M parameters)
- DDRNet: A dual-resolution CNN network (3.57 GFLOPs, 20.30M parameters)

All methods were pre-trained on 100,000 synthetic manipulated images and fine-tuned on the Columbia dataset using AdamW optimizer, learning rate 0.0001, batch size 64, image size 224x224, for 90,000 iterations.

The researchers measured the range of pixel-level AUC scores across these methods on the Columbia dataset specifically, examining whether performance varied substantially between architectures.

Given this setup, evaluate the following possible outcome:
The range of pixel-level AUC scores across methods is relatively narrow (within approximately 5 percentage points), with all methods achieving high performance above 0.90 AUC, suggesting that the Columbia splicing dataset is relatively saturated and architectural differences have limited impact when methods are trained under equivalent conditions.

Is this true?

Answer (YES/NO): NO